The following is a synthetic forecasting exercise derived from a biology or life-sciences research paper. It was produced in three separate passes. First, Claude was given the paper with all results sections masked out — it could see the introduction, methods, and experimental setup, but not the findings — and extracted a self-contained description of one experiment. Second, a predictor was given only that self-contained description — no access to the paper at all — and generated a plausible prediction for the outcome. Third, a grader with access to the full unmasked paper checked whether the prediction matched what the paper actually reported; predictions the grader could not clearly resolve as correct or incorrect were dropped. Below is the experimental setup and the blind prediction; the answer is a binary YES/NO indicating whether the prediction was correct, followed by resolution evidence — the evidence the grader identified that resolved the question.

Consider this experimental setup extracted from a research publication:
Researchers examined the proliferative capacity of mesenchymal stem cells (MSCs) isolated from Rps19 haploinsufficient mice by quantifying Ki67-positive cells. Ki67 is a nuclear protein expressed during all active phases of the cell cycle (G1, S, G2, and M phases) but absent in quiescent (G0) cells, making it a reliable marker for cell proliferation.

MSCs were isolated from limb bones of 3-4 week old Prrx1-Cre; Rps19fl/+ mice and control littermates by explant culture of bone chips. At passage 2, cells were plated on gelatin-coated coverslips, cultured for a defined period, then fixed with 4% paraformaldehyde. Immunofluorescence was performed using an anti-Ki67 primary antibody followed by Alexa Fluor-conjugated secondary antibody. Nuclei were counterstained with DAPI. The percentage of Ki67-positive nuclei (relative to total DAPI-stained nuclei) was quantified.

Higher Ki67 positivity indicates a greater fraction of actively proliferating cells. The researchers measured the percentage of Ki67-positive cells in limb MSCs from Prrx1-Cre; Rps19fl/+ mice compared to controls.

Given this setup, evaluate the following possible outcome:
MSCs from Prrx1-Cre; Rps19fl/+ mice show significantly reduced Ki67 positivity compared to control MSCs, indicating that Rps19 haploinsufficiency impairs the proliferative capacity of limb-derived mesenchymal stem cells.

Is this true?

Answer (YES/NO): NO